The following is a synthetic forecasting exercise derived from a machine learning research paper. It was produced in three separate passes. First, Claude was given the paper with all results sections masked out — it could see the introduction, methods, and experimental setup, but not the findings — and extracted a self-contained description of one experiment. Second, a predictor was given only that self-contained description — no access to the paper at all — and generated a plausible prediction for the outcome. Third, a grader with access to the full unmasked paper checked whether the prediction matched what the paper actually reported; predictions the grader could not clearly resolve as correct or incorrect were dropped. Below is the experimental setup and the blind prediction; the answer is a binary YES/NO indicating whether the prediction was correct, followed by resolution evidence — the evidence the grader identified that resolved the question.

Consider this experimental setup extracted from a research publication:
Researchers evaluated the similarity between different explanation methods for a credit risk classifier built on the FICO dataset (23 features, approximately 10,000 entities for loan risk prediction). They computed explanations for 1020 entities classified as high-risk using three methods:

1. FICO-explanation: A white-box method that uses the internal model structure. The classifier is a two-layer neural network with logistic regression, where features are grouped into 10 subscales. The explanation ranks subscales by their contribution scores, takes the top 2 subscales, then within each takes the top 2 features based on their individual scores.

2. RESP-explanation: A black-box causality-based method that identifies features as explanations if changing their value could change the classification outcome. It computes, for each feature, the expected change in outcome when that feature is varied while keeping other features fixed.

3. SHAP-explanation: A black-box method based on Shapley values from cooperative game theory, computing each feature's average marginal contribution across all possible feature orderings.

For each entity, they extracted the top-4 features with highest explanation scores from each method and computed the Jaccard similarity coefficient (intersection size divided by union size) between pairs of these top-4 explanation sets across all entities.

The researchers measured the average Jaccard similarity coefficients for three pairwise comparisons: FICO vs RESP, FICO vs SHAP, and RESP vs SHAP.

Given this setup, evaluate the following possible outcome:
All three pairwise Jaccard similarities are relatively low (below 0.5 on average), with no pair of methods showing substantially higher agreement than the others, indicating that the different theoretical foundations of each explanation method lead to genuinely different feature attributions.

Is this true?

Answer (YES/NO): YES